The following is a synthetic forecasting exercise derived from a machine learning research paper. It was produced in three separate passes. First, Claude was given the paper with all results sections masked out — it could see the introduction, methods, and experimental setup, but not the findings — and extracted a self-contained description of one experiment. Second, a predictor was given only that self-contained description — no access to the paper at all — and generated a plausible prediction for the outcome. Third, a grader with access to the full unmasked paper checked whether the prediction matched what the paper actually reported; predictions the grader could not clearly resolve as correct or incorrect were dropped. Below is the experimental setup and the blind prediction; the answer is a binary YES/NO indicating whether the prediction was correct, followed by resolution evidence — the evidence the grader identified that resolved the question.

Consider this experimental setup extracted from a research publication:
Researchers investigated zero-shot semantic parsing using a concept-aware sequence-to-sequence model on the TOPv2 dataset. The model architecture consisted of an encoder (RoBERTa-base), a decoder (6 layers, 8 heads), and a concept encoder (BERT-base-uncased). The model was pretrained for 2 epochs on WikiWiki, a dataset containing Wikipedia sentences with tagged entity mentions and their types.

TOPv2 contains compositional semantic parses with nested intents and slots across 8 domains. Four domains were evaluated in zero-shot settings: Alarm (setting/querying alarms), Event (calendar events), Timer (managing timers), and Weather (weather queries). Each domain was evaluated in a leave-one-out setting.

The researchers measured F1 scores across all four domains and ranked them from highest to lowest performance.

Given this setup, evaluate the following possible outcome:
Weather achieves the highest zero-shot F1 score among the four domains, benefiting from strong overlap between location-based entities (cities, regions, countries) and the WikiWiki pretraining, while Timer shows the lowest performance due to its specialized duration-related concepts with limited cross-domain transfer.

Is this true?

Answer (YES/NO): NO